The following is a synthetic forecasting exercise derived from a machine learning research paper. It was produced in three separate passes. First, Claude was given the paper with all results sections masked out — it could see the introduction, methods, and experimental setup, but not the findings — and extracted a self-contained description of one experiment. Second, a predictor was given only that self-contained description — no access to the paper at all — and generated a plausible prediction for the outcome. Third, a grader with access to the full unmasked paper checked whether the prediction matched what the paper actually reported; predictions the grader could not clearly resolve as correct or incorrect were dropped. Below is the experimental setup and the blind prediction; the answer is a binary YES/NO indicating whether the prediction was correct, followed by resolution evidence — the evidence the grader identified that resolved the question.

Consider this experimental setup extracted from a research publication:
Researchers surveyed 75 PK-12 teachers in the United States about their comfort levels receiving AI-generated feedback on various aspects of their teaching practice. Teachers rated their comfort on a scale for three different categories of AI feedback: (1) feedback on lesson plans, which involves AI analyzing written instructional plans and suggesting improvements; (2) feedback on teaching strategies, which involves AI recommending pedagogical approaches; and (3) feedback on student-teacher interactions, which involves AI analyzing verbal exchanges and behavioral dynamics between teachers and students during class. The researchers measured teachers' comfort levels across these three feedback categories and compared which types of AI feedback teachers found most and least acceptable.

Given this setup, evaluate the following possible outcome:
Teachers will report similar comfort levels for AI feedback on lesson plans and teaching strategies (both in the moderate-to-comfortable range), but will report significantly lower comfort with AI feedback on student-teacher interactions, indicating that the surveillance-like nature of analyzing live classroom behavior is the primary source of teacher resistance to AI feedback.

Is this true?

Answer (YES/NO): YES